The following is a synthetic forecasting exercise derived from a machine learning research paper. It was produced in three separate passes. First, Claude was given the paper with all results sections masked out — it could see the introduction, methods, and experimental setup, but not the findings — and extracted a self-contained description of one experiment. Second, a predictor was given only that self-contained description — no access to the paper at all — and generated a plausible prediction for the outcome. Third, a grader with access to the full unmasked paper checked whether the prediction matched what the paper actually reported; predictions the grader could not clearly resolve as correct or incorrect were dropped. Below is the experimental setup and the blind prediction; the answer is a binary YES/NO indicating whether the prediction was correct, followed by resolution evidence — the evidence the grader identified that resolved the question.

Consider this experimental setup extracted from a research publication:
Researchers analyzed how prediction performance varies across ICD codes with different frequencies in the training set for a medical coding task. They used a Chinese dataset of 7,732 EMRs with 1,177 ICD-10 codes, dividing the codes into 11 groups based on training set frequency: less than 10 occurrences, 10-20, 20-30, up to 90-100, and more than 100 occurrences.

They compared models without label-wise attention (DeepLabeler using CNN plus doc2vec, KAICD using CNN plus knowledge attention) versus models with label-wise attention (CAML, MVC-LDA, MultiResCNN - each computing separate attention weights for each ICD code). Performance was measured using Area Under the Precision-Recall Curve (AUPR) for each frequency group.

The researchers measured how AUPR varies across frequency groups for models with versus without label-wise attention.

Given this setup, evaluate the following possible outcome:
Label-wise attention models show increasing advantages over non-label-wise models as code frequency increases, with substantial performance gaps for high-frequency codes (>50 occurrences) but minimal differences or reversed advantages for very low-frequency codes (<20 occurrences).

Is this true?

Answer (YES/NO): NO